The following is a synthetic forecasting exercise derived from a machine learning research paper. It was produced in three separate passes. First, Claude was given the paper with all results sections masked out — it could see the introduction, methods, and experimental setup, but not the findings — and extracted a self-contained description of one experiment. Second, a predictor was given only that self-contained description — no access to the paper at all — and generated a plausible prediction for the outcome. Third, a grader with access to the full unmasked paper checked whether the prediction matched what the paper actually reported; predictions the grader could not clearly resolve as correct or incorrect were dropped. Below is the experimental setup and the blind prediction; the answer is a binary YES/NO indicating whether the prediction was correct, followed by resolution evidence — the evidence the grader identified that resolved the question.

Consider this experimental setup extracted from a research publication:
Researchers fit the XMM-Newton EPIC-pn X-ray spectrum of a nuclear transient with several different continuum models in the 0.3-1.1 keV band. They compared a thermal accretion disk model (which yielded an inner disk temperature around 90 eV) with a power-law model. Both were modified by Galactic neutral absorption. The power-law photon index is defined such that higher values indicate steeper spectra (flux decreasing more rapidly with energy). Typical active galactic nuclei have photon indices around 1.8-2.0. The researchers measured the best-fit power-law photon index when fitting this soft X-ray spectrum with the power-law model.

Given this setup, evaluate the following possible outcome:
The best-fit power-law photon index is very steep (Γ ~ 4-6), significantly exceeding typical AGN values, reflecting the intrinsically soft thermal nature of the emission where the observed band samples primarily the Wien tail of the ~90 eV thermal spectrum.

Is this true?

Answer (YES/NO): YES